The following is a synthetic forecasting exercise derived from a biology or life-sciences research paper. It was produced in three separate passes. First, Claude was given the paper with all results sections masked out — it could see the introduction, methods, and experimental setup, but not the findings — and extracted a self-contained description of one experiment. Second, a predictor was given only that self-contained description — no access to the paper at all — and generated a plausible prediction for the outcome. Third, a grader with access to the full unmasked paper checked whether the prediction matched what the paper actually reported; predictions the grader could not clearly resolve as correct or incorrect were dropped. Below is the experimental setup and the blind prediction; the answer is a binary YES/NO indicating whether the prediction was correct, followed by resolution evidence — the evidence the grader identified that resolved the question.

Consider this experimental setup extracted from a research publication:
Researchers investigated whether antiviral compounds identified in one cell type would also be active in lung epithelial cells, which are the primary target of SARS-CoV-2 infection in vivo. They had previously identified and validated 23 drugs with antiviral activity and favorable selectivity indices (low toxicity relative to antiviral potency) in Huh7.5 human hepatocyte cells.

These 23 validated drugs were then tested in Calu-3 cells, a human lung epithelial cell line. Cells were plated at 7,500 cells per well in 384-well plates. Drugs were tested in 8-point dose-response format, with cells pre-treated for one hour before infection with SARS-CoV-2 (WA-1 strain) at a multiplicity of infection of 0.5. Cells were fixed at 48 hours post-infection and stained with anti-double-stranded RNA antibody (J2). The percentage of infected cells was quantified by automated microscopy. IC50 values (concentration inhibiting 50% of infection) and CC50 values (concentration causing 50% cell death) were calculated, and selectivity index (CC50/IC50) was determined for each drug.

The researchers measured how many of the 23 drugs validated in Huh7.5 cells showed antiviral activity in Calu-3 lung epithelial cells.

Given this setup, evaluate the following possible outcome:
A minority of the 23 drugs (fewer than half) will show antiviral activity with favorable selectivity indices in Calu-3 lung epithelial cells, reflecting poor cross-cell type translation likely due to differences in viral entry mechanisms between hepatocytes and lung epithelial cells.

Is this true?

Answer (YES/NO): YES